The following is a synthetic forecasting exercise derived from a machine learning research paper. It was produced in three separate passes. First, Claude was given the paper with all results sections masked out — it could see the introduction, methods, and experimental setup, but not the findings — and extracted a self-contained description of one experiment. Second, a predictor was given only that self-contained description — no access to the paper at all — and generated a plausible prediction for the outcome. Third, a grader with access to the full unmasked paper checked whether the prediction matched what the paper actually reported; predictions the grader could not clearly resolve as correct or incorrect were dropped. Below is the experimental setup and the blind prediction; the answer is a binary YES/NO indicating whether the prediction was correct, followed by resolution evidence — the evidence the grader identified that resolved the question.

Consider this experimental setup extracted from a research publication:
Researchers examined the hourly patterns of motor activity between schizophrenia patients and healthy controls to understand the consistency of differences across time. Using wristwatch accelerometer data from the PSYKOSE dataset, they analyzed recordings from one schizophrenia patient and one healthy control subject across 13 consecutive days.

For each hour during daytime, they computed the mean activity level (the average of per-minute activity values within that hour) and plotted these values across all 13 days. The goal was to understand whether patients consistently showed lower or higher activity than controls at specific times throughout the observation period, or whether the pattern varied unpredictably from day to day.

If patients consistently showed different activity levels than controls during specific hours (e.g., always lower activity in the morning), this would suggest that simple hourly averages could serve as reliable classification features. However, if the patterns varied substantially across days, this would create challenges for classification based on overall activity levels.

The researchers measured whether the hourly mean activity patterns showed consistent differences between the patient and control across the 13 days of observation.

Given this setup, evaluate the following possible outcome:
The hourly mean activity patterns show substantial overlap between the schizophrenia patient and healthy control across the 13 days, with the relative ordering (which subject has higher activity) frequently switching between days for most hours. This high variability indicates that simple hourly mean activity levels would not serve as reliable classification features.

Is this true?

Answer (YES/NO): YES